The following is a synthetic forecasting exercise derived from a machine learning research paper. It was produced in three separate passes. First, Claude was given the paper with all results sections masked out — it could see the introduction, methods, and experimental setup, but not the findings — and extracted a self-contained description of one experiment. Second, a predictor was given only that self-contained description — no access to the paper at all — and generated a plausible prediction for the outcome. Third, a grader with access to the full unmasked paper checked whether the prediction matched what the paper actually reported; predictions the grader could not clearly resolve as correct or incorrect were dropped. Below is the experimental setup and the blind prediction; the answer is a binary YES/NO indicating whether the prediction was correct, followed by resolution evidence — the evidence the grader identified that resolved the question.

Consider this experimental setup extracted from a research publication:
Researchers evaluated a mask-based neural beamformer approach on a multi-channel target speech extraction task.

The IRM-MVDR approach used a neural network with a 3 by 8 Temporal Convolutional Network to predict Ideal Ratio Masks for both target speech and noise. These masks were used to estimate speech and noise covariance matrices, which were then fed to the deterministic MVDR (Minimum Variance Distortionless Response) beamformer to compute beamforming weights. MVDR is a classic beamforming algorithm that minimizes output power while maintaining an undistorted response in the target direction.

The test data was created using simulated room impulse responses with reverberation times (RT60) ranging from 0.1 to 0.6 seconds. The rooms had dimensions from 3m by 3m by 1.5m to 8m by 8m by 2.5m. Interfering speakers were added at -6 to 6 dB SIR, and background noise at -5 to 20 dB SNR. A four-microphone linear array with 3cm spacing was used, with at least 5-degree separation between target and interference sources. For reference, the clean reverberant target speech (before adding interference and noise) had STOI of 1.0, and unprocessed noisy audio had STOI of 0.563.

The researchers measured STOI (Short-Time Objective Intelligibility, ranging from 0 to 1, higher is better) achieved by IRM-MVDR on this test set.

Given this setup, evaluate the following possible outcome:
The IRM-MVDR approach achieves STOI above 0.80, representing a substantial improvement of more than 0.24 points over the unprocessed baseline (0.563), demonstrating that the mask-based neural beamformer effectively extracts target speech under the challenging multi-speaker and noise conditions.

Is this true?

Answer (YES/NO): NO